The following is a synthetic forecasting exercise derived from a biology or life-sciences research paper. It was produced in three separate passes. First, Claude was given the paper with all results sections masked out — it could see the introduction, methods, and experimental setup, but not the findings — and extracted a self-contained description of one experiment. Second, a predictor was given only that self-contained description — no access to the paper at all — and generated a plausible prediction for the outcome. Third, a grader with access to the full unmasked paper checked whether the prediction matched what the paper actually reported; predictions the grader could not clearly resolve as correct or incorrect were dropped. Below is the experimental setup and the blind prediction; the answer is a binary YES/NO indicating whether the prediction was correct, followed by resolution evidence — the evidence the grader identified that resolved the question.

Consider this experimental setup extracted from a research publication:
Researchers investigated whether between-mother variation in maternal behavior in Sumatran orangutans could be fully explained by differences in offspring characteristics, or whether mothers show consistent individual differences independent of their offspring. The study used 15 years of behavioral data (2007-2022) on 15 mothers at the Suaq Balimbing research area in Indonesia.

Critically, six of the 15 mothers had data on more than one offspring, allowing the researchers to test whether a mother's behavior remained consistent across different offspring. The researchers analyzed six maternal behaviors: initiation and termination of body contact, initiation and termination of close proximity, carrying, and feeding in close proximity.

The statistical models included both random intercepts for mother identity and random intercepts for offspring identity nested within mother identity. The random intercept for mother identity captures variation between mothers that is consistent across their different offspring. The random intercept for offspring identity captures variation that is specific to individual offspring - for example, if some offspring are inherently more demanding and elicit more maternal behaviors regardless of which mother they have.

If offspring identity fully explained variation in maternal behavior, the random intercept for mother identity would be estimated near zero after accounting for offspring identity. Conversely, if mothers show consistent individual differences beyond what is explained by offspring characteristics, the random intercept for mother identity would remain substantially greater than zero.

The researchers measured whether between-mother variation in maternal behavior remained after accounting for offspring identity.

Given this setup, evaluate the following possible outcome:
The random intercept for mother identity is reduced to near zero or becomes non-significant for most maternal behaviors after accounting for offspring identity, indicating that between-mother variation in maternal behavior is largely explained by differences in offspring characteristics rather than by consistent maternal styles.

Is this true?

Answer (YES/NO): NO